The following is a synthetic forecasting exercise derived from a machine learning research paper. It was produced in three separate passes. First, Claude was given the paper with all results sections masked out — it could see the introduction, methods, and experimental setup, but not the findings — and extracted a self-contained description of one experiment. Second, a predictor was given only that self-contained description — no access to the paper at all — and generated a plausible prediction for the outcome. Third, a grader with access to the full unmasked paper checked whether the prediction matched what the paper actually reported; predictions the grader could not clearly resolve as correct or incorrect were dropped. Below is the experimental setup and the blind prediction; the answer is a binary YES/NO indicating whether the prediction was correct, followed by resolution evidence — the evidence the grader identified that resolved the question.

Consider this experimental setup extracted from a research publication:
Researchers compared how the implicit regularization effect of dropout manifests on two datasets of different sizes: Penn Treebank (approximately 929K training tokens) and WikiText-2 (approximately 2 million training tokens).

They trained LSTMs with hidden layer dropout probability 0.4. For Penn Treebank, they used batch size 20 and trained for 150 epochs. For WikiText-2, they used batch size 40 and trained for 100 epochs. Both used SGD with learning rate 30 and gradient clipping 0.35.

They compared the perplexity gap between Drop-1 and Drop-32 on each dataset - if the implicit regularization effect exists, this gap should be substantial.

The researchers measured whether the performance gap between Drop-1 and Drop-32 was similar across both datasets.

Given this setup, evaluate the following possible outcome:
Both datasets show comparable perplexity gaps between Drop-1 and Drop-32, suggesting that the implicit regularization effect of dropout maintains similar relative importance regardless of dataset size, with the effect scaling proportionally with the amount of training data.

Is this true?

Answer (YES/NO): NO